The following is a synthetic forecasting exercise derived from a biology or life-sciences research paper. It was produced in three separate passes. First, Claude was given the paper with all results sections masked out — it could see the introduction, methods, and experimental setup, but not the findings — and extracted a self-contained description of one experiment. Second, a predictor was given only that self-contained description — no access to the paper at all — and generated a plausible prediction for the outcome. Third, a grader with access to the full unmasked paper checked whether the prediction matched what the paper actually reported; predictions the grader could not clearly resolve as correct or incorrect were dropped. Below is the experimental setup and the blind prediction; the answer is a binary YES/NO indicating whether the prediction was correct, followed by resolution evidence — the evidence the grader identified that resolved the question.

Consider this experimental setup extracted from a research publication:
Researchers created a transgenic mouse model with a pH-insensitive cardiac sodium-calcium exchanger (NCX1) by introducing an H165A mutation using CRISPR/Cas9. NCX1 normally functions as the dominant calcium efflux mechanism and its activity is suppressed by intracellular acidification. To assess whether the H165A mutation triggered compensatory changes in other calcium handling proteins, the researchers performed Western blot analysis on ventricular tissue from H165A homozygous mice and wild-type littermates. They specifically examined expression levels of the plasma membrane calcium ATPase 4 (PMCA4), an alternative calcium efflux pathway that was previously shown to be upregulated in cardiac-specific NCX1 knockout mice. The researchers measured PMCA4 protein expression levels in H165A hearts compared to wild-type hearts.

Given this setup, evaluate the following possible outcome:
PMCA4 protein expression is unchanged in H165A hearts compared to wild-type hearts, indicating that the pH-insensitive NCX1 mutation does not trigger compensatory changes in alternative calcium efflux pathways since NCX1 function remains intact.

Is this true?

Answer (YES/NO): NO